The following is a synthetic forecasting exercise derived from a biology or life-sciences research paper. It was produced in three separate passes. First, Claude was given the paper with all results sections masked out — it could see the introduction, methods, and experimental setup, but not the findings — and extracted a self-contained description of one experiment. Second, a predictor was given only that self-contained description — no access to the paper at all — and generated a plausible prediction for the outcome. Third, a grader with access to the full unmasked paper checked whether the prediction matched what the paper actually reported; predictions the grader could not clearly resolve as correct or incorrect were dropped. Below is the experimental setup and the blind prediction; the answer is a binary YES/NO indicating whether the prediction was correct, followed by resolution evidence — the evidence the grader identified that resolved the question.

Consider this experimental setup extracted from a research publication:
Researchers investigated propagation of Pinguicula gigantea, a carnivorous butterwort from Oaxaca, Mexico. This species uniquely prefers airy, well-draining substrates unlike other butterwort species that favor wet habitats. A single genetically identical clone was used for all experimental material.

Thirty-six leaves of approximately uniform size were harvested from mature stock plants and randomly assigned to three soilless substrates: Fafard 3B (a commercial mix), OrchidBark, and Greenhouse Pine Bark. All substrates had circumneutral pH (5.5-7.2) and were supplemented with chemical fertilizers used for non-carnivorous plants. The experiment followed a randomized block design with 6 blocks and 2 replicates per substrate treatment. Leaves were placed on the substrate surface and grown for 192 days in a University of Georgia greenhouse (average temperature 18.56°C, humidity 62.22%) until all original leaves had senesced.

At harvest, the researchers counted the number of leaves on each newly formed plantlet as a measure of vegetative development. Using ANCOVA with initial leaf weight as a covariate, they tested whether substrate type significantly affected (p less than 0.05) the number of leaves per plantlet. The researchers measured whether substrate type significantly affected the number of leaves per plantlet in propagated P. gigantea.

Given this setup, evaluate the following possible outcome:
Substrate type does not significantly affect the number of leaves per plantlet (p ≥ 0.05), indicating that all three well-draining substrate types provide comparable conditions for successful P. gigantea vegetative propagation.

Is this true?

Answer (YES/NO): NO